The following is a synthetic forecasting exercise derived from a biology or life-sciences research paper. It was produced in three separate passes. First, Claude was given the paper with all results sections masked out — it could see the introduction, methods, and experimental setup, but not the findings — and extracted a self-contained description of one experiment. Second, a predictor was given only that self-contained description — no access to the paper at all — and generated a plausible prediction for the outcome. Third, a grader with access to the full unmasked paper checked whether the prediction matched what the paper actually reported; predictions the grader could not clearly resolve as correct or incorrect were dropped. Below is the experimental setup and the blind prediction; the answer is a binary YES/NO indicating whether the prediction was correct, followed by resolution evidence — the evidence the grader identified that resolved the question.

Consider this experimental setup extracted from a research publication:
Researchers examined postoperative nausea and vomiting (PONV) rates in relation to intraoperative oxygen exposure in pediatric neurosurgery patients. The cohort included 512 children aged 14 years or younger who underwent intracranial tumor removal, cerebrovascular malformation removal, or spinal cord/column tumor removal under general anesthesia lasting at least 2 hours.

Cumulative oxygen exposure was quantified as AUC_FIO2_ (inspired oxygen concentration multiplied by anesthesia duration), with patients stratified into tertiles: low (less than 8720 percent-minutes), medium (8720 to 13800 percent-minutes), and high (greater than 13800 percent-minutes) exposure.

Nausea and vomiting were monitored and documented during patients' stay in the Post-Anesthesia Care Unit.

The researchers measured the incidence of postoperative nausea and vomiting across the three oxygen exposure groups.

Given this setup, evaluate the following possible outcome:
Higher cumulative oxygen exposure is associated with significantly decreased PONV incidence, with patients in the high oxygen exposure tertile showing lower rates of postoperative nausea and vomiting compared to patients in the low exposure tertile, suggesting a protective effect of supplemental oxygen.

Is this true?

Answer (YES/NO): NO